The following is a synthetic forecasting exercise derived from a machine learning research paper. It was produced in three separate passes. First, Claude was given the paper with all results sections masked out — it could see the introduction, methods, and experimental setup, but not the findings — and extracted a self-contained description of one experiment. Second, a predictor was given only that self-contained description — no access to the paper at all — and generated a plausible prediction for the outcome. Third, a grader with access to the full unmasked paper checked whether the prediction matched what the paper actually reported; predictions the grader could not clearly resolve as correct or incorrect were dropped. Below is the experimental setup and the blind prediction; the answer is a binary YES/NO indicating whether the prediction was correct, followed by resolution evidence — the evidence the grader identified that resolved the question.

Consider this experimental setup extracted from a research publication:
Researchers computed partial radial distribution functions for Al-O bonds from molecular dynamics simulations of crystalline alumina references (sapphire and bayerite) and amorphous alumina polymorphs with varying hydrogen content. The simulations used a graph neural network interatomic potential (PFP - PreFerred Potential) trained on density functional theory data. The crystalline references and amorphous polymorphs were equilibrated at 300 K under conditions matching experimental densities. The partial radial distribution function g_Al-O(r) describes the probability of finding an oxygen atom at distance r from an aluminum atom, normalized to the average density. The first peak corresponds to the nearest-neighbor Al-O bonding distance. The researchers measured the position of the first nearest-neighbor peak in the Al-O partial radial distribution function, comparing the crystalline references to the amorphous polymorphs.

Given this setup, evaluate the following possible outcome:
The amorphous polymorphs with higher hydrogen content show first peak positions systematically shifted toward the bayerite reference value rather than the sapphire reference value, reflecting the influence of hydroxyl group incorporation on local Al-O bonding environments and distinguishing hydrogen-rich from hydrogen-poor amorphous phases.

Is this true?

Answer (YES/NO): NO